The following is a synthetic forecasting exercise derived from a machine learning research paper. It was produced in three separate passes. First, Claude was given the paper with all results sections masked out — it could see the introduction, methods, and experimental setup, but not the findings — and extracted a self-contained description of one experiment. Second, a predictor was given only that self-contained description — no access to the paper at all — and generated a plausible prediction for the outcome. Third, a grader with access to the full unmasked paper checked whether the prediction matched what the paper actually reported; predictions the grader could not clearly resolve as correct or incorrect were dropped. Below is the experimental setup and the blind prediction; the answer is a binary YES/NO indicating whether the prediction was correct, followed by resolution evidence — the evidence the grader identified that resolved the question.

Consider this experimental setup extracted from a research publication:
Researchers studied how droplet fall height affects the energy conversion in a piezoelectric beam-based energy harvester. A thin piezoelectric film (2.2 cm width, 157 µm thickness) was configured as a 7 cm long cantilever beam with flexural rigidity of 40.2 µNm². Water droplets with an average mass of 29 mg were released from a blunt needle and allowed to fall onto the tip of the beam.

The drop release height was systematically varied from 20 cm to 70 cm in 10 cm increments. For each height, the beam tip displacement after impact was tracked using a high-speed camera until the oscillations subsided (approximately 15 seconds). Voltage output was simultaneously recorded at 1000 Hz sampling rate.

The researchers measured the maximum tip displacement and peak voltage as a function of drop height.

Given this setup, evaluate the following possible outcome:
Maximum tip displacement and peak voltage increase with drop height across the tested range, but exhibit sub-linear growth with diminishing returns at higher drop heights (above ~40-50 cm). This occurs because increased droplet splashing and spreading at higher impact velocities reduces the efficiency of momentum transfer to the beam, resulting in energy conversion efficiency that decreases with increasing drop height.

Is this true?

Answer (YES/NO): NO